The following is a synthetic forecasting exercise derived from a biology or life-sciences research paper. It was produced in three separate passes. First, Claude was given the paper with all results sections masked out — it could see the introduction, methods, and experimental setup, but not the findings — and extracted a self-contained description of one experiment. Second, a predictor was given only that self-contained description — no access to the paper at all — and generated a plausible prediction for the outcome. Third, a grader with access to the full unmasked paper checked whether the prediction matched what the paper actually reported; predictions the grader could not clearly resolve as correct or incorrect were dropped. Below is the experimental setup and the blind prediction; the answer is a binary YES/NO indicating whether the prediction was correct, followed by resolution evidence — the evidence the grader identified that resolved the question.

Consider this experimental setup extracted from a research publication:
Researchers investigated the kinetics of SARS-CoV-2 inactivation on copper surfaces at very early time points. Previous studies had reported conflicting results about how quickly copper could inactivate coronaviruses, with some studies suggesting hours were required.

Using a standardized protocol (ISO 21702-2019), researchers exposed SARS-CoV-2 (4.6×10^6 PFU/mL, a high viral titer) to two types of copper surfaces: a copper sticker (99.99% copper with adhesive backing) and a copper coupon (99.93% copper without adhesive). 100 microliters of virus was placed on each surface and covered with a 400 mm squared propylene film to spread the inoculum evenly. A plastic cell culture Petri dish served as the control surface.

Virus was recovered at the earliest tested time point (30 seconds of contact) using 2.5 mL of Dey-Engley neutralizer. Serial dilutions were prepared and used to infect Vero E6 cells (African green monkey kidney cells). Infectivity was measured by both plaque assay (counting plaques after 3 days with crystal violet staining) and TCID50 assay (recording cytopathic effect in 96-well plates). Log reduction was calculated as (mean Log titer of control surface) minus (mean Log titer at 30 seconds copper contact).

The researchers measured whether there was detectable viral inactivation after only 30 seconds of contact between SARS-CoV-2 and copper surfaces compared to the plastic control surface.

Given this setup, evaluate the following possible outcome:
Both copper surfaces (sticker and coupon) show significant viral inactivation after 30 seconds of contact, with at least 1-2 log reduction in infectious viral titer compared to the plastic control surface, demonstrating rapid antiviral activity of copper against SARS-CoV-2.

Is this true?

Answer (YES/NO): NO